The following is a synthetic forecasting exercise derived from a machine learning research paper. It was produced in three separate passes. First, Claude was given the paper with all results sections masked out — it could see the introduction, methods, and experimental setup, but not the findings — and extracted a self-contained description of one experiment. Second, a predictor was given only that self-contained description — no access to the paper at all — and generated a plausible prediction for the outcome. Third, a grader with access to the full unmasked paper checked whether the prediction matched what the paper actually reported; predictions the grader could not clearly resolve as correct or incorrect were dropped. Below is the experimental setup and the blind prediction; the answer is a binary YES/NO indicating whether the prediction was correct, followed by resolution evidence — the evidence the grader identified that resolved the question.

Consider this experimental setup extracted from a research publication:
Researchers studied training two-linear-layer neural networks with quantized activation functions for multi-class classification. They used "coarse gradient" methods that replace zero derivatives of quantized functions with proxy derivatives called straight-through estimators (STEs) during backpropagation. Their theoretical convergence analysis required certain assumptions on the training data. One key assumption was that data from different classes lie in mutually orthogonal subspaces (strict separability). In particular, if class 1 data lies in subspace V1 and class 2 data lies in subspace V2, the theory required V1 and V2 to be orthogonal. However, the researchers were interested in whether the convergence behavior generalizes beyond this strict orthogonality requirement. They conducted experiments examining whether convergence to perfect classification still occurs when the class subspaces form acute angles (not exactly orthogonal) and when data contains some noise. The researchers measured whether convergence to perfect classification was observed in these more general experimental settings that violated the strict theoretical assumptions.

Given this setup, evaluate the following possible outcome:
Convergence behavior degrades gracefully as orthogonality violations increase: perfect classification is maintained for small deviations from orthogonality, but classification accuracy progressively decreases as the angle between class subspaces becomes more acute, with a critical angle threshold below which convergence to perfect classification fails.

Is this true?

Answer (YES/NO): NO